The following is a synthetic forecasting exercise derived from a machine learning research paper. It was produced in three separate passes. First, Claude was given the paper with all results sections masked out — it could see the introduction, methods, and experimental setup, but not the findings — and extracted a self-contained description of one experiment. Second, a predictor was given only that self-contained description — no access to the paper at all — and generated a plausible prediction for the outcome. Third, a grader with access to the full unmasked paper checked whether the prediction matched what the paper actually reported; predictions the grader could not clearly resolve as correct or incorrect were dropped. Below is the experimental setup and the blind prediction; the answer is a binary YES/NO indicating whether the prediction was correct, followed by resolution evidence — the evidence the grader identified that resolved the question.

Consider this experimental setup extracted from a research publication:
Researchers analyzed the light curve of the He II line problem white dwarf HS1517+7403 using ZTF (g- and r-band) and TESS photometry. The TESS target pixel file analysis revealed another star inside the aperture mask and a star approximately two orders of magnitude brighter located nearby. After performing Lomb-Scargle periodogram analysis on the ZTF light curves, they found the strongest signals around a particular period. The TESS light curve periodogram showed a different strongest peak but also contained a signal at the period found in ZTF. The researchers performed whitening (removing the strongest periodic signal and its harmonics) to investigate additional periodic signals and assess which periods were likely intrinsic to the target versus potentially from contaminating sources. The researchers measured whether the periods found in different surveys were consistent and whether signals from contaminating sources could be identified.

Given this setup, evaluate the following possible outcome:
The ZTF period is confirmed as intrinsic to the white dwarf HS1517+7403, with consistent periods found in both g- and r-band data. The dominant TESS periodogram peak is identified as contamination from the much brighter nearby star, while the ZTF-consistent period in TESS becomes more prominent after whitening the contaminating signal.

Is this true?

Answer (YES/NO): NO